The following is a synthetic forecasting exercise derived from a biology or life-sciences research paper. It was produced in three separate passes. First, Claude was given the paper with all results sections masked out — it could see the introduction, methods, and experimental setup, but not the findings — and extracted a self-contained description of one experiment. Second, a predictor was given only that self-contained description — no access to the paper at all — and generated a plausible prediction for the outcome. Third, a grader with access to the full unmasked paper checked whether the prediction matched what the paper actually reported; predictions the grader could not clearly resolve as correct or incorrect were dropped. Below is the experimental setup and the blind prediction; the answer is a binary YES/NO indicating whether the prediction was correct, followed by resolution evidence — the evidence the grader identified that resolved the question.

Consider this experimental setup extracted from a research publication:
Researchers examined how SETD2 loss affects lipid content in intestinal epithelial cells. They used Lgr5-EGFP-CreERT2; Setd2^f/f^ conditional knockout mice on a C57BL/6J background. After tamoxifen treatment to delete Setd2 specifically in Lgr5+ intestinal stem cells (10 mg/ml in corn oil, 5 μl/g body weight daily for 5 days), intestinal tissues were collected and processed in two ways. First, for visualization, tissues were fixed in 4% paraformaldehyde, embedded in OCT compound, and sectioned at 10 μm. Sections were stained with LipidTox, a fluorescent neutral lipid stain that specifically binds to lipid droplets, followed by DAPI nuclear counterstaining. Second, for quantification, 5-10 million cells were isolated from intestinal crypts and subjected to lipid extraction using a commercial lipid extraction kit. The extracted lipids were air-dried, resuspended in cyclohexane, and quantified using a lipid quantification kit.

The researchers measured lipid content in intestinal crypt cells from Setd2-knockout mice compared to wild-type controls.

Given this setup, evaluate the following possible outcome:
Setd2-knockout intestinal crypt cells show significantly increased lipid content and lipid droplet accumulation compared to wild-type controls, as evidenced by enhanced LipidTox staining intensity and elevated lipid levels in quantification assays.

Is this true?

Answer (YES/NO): YES